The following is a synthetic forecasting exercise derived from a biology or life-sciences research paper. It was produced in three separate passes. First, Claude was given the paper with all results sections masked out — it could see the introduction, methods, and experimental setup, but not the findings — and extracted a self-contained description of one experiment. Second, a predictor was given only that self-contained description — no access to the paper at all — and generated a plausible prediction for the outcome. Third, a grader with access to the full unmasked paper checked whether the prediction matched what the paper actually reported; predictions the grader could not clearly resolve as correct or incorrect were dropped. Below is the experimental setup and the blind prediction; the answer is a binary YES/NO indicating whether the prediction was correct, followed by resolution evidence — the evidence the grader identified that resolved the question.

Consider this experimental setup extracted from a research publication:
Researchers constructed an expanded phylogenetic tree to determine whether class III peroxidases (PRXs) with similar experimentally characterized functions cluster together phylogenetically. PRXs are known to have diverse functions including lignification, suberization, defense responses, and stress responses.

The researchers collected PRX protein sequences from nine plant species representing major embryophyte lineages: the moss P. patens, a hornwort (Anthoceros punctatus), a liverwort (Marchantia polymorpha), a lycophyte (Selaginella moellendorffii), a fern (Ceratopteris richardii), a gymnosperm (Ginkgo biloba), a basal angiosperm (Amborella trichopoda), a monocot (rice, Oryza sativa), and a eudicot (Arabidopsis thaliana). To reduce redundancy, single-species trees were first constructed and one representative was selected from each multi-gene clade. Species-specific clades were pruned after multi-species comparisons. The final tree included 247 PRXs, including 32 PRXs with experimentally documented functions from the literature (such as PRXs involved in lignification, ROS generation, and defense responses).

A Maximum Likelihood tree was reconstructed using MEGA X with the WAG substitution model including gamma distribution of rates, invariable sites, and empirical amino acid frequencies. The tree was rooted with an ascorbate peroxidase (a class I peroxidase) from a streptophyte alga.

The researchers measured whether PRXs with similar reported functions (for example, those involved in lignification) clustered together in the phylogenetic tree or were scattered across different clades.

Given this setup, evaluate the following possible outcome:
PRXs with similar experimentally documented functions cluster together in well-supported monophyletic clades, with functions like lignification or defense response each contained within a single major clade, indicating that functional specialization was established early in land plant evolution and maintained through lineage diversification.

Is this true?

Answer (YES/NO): NO